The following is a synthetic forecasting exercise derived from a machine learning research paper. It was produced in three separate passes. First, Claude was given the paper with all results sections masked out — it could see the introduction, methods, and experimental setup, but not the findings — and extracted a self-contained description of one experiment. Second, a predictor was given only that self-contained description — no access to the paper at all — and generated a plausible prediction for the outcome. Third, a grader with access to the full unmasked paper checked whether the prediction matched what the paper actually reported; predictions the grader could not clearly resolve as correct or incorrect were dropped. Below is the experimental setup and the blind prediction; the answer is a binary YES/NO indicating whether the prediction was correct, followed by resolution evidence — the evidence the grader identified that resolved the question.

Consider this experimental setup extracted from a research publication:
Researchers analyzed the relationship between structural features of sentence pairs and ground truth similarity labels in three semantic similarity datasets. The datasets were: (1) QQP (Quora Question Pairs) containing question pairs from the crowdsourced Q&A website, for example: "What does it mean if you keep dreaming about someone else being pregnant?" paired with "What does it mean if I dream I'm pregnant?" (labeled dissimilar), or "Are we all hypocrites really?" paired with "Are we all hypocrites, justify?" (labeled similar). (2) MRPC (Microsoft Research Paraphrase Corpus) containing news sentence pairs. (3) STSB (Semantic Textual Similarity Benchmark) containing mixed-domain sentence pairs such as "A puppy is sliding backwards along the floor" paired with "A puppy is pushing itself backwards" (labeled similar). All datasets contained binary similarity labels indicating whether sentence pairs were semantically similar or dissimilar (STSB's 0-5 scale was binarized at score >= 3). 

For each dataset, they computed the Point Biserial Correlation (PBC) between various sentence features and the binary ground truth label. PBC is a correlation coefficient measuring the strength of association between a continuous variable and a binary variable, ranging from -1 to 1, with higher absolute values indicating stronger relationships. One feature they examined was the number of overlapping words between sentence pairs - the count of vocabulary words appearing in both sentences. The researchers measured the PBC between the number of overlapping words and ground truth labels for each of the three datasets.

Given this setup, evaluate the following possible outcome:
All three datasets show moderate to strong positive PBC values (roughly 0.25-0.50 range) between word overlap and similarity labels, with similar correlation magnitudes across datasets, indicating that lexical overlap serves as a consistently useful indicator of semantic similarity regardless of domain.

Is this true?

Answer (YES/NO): NO